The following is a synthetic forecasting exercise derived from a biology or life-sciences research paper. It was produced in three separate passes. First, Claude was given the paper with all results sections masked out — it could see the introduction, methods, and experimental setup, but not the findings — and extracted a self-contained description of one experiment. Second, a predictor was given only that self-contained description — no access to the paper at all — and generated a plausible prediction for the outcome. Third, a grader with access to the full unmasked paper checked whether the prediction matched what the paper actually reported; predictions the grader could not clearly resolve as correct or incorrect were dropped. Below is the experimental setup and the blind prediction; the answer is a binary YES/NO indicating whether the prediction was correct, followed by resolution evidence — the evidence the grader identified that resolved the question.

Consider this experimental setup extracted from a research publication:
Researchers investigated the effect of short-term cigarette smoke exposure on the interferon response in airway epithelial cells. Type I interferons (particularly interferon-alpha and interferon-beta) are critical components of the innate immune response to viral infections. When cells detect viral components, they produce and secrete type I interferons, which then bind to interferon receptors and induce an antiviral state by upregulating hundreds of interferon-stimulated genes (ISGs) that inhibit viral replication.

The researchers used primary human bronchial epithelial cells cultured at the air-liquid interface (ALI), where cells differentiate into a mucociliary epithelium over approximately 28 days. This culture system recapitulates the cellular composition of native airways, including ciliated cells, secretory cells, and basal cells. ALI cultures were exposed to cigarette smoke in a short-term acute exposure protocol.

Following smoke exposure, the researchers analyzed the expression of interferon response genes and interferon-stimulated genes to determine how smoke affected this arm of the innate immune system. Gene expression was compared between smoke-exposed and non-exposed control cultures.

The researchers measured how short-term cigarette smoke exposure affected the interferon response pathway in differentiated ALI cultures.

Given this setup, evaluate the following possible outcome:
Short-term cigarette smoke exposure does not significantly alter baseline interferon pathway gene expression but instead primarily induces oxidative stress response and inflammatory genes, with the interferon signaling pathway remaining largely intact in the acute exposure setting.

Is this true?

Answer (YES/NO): NO